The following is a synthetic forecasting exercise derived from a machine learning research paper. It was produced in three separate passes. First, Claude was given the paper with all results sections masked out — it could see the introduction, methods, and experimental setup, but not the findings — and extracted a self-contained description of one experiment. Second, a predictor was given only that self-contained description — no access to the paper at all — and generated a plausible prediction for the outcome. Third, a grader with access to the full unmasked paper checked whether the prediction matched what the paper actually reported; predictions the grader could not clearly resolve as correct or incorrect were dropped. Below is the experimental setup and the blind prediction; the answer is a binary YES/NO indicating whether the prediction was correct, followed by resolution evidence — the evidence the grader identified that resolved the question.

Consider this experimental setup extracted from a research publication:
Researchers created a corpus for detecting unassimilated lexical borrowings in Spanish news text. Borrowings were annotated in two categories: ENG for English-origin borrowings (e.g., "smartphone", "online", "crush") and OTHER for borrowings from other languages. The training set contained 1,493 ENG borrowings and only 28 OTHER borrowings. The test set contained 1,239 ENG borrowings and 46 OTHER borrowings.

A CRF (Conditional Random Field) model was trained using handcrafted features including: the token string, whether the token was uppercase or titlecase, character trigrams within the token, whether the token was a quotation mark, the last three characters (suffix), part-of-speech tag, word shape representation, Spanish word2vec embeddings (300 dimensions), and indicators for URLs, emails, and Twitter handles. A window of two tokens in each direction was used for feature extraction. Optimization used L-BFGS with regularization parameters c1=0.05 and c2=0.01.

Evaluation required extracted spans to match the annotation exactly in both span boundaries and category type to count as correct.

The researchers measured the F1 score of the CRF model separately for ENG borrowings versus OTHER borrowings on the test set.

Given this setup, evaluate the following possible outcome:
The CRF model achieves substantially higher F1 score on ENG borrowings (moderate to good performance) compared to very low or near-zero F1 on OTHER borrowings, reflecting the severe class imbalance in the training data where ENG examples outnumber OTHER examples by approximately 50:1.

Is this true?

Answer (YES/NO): YES